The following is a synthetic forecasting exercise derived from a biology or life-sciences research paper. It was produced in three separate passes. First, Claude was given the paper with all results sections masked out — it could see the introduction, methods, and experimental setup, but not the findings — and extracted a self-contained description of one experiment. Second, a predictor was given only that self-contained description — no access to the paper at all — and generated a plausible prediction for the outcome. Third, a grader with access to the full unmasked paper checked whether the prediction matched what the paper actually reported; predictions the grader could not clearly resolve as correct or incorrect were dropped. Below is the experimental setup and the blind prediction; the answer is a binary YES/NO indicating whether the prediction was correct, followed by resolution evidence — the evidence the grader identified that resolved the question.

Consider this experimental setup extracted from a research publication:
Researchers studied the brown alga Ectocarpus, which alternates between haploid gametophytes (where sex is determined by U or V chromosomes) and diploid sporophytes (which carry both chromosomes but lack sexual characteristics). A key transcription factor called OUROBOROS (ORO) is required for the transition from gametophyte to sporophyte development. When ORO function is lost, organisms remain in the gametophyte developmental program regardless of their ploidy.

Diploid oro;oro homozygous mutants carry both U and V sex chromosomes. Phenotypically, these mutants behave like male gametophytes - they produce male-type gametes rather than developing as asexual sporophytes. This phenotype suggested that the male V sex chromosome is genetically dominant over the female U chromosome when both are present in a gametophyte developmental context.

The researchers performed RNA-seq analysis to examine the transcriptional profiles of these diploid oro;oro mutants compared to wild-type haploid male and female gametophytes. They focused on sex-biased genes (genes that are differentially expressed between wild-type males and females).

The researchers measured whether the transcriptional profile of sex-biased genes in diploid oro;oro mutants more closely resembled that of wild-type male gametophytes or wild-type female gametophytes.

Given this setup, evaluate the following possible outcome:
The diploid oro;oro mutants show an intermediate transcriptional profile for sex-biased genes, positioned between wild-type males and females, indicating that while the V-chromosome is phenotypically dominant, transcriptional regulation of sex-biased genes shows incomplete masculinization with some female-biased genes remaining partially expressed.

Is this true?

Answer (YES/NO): NO